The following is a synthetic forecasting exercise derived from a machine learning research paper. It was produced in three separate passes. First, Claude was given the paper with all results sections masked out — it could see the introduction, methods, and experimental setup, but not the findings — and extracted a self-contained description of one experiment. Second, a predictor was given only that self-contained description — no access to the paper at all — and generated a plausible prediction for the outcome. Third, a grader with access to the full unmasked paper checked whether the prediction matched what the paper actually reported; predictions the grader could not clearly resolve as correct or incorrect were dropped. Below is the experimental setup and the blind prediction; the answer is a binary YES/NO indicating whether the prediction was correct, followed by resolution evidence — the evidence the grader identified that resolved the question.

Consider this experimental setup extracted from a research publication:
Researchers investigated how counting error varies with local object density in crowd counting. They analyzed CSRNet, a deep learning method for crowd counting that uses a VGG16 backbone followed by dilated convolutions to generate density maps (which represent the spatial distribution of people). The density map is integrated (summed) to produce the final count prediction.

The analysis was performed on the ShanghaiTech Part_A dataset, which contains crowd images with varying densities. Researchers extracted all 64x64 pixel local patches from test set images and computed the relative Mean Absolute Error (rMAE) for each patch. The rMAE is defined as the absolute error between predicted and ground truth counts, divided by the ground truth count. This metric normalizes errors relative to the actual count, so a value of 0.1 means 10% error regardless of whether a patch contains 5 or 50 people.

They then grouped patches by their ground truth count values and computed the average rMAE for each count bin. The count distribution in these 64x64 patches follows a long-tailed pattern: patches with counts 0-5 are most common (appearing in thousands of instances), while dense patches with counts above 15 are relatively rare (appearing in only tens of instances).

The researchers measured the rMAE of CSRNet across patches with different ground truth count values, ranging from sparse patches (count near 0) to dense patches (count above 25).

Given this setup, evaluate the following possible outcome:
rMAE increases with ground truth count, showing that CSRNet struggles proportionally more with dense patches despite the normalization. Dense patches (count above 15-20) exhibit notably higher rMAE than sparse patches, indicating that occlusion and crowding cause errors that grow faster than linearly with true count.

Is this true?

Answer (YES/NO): YES